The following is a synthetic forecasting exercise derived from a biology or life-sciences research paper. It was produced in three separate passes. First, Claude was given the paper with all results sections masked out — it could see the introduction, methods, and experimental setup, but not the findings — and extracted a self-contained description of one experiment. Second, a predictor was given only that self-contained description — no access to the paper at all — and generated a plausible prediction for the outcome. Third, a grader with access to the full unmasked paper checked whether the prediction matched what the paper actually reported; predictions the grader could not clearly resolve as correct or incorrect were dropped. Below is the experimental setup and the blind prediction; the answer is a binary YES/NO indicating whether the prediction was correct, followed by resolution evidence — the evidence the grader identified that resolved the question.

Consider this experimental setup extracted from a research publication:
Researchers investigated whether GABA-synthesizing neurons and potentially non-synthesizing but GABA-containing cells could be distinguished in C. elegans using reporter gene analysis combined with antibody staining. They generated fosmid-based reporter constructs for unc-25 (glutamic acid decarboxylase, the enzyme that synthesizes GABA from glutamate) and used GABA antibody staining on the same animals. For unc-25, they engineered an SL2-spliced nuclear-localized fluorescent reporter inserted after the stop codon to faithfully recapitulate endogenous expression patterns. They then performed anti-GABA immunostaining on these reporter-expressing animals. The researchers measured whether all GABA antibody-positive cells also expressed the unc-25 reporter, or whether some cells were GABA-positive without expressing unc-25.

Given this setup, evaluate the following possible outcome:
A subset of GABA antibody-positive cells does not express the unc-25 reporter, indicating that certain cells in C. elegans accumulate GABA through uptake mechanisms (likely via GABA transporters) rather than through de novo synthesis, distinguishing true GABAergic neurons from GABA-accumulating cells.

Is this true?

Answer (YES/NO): YES